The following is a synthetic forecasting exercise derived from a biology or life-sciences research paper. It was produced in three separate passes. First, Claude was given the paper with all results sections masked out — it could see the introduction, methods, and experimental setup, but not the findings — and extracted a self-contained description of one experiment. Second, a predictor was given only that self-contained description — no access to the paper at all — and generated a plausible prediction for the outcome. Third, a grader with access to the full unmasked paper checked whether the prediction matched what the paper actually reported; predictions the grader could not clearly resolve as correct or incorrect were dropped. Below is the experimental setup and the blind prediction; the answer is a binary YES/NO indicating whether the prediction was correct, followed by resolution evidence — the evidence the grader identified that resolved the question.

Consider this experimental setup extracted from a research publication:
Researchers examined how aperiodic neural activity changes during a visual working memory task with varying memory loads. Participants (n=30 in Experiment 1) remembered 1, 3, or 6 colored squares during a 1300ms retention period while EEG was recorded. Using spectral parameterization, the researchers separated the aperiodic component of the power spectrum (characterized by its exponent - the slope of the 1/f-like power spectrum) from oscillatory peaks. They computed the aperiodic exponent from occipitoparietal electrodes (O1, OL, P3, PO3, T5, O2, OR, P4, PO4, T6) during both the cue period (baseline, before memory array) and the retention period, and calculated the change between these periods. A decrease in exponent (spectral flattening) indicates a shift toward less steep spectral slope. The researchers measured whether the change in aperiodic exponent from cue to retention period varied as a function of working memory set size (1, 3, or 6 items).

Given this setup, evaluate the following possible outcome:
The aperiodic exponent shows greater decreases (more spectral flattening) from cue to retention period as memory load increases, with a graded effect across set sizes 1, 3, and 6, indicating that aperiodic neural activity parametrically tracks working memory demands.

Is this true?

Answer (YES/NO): NO